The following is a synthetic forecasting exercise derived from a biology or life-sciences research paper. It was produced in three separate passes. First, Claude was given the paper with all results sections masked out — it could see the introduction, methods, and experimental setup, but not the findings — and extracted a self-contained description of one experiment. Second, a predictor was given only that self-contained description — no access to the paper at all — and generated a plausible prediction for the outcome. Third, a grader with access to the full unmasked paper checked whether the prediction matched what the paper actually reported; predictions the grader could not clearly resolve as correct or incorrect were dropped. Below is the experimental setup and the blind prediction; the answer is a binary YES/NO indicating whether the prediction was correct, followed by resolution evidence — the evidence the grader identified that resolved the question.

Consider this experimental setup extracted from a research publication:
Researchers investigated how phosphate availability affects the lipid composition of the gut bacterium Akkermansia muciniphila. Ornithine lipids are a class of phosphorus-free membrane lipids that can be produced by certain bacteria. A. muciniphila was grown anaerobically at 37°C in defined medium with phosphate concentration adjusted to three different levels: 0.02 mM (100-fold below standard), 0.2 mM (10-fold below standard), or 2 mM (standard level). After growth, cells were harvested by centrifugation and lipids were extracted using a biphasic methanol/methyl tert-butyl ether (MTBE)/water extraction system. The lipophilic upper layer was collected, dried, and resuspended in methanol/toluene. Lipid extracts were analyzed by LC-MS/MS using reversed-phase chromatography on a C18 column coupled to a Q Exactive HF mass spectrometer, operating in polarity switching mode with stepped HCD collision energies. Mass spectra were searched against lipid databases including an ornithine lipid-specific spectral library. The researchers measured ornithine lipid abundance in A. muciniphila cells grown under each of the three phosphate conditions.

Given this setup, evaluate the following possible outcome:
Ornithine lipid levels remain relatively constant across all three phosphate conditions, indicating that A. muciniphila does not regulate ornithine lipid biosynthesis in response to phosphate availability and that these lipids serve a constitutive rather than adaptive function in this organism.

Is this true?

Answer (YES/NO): YES